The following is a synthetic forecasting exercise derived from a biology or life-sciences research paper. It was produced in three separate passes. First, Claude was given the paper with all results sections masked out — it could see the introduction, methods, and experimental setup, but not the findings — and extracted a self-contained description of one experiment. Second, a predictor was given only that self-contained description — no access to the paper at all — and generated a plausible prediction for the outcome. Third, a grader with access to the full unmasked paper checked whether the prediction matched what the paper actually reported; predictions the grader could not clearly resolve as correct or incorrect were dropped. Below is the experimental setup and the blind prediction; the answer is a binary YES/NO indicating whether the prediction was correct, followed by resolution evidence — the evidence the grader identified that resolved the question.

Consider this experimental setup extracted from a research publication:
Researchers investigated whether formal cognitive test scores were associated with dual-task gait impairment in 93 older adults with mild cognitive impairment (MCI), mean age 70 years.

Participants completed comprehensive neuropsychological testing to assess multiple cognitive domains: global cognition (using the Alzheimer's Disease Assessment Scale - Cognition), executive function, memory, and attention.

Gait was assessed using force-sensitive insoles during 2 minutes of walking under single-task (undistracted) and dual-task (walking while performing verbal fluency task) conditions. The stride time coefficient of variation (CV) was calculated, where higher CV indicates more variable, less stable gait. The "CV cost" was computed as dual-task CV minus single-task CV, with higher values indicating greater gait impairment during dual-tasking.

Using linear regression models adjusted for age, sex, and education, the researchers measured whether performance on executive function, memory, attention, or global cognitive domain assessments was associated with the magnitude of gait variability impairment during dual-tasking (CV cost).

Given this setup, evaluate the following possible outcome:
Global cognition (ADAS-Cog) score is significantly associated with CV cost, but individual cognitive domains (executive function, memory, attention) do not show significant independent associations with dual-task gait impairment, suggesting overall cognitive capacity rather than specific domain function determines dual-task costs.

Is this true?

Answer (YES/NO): NO